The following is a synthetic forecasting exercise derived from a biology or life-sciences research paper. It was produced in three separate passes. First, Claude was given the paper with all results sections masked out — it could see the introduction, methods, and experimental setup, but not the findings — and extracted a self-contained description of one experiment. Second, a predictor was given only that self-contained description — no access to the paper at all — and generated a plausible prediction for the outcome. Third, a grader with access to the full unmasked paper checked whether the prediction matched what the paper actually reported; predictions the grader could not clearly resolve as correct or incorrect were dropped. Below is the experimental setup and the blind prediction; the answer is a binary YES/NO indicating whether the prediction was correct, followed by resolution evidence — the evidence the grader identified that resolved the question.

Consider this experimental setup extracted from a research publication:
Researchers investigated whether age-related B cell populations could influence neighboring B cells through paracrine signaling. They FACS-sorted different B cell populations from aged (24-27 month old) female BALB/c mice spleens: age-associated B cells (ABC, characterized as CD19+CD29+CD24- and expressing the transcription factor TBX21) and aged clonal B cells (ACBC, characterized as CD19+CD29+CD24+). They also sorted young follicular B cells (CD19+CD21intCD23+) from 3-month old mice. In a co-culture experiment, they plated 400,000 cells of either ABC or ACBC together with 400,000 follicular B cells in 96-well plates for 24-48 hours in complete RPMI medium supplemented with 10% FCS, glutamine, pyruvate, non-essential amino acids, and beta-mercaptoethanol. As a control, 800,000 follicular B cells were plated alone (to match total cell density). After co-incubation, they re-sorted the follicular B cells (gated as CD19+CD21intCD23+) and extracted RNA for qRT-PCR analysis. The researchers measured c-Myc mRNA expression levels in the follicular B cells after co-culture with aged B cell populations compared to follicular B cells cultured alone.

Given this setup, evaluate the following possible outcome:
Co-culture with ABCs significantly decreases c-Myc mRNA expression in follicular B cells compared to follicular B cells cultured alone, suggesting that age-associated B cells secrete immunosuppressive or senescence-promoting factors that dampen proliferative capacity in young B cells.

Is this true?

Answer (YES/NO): NO